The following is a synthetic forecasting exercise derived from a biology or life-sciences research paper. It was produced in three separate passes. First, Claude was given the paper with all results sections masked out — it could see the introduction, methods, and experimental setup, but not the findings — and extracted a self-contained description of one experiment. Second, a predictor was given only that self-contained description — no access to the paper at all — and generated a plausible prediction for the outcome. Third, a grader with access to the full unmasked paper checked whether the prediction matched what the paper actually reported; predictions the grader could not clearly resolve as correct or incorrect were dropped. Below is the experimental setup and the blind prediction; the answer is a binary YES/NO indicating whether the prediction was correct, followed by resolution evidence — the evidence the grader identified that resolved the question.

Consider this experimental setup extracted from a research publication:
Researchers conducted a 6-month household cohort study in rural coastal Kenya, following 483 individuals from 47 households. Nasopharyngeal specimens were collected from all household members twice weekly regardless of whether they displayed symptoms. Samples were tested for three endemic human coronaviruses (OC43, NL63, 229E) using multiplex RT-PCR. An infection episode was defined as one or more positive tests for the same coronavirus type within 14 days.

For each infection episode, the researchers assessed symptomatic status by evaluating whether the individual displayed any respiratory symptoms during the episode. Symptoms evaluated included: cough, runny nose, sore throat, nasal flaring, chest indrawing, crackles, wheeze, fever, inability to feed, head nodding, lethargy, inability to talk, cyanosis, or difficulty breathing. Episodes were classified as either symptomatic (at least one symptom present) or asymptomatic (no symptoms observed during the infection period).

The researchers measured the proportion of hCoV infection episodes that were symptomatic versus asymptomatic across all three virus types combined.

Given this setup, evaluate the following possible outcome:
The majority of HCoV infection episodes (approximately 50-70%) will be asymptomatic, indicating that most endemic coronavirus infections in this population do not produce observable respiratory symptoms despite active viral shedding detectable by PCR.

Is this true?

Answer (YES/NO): YES